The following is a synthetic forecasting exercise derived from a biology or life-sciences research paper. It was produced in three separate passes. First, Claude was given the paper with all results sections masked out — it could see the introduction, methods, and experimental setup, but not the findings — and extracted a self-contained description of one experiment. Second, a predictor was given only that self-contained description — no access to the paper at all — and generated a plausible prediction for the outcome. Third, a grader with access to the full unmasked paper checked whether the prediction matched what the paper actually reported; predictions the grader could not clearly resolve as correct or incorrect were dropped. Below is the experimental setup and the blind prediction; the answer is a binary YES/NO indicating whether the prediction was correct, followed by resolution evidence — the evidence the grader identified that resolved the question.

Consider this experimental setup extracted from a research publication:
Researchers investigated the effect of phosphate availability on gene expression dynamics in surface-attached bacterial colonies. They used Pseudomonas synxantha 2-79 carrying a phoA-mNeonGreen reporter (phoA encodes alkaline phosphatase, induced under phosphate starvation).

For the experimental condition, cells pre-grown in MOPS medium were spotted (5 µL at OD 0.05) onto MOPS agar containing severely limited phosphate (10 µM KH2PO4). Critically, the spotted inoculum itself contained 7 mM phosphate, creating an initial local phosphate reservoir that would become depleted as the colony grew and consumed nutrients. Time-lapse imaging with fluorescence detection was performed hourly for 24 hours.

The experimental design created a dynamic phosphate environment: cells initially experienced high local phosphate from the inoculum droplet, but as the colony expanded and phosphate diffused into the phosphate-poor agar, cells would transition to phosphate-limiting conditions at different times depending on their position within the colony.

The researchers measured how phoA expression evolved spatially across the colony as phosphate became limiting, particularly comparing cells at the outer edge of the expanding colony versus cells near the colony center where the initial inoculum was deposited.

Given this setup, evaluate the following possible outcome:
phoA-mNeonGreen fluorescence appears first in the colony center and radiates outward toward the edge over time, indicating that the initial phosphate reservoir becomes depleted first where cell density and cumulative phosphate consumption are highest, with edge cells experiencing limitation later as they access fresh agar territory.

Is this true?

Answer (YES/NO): YES